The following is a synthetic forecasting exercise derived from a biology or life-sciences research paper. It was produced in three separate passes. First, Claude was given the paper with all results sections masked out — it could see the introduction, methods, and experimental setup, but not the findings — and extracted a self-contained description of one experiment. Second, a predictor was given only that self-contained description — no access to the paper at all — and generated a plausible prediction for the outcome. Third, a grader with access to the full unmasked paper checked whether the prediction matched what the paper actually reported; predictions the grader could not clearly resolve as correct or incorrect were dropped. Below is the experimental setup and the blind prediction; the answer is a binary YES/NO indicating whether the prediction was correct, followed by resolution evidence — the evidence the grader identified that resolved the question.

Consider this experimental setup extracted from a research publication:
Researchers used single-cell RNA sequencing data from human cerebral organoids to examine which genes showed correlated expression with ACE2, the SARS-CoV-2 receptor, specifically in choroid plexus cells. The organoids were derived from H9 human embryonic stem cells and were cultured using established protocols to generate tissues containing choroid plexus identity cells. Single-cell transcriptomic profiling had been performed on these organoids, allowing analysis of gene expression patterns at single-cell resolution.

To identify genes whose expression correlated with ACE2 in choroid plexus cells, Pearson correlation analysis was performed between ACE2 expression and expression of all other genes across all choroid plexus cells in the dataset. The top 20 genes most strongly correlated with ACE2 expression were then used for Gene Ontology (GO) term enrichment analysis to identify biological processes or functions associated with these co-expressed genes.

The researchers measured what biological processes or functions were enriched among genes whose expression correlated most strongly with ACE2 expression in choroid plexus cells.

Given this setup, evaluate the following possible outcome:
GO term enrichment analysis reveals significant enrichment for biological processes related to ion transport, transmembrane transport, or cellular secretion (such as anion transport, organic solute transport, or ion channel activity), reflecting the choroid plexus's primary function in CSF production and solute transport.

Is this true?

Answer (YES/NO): NO